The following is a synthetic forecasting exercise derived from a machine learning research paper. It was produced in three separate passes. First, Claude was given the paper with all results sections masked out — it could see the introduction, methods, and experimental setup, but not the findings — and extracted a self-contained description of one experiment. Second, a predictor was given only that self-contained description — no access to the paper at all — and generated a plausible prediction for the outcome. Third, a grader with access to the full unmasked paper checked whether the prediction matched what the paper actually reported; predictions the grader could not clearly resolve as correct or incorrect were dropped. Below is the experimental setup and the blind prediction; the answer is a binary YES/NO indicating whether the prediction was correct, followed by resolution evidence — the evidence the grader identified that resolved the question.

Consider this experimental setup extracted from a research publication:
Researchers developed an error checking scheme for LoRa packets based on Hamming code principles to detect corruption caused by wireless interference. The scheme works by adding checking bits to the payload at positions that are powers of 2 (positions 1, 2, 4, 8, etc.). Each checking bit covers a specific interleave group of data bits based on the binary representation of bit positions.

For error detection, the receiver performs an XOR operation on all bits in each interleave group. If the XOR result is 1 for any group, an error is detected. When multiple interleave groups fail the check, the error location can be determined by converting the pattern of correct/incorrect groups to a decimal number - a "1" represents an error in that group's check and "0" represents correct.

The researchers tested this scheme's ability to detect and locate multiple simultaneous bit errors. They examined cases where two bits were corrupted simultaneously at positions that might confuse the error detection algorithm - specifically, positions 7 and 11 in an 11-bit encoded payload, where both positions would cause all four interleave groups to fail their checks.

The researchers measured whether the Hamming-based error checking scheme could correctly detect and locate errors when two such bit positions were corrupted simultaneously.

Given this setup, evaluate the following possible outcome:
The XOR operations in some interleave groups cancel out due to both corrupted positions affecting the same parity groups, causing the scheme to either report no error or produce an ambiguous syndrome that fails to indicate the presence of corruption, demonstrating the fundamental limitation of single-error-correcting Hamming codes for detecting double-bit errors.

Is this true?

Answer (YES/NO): NO